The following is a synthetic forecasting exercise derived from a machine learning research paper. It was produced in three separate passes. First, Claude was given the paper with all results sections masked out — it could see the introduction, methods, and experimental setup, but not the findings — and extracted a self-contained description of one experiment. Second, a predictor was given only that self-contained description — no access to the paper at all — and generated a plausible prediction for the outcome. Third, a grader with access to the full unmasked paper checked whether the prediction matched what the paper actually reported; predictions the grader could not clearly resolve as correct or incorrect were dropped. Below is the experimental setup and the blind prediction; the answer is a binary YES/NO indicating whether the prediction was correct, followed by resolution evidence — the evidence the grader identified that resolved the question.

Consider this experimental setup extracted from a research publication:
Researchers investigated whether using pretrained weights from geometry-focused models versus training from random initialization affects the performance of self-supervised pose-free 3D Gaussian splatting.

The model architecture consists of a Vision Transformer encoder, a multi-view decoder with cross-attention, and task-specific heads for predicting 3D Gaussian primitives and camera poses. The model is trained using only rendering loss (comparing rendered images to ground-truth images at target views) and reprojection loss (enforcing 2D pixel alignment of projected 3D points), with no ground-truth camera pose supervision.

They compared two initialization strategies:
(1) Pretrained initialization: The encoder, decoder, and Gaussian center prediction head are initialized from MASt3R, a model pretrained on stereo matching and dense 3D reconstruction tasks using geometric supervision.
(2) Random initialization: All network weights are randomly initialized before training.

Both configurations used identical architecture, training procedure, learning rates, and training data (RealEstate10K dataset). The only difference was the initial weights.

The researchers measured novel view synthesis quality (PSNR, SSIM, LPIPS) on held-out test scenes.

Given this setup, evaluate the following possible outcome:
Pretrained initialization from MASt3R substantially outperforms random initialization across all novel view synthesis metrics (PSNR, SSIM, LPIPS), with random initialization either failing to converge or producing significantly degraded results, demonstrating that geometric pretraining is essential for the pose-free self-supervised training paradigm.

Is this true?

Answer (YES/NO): NO